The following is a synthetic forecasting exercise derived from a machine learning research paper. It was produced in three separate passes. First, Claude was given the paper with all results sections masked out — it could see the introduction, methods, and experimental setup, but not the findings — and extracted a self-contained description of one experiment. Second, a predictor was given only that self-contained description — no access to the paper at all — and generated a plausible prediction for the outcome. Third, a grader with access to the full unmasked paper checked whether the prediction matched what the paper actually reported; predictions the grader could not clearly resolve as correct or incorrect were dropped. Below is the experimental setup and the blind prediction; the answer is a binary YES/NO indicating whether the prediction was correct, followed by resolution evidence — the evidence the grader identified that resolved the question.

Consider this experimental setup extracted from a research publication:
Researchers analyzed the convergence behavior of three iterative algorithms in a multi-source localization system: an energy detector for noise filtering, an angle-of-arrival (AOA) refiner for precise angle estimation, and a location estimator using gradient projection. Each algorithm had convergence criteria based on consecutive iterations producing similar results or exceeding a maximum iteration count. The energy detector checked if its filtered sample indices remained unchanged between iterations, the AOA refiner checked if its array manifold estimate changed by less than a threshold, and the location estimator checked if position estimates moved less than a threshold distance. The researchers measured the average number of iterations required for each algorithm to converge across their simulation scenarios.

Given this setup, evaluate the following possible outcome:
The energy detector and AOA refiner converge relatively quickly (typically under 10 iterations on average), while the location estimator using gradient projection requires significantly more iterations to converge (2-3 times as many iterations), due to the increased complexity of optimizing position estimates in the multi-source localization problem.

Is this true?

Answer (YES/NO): NO